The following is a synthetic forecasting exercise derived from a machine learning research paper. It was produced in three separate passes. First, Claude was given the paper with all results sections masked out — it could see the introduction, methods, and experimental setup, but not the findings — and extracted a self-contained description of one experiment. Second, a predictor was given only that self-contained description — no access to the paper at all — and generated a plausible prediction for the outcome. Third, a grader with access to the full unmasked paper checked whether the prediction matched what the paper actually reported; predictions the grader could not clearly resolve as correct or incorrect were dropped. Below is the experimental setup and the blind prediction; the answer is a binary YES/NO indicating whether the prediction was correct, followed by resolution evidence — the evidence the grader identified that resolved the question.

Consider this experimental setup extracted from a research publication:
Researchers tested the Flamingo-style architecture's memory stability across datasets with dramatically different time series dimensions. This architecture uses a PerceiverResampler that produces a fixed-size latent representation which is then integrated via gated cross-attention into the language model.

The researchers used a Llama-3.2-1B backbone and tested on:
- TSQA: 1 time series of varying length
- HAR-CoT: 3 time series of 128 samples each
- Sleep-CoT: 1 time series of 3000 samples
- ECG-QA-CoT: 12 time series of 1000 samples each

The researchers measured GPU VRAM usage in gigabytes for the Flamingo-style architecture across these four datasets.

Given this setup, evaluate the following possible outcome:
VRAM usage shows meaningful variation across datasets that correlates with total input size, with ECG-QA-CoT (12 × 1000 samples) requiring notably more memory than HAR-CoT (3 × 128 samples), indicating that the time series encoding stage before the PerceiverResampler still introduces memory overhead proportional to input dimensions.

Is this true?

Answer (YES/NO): NO